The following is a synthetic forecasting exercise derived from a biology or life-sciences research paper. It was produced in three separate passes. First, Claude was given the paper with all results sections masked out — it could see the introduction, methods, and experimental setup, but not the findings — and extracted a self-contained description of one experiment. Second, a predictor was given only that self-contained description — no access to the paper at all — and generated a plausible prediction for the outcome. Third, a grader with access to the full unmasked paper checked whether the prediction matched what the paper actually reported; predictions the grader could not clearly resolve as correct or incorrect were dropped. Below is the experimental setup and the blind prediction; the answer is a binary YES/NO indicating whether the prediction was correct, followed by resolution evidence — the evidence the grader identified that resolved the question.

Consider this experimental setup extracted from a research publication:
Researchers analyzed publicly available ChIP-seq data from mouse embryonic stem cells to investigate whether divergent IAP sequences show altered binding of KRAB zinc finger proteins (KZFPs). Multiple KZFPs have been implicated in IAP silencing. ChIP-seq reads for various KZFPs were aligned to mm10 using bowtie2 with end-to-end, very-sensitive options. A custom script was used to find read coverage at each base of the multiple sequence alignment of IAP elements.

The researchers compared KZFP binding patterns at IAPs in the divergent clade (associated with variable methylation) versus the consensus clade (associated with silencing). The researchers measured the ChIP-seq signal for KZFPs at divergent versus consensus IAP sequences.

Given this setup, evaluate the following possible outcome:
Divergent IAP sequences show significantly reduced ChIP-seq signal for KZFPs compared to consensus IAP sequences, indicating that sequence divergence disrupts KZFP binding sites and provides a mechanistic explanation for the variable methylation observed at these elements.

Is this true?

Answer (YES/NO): YES